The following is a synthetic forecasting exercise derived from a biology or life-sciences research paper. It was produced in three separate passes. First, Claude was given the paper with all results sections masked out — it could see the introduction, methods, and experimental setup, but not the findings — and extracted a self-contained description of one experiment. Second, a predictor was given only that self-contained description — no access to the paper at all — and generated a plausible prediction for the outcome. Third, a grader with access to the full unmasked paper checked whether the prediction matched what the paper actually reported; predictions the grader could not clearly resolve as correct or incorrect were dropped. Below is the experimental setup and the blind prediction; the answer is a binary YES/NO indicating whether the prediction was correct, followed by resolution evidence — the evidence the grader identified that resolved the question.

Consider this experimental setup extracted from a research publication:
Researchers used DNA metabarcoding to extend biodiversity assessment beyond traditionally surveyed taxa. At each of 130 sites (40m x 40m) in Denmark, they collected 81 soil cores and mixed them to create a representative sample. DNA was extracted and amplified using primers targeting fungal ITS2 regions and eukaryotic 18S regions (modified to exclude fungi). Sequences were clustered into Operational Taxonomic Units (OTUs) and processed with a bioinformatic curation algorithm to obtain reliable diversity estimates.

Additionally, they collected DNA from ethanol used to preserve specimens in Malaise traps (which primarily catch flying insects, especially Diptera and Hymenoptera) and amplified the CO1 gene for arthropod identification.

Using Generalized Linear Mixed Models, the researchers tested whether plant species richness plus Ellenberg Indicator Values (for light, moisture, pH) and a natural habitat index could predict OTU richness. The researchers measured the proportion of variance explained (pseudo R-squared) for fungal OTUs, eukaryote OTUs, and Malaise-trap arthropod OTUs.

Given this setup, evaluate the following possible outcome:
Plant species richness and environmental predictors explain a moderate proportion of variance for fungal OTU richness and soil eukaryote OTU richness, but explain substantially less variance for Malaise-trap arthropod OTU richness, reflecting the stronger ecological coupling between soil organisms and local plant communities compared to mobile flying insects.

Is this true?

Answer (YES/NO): NO